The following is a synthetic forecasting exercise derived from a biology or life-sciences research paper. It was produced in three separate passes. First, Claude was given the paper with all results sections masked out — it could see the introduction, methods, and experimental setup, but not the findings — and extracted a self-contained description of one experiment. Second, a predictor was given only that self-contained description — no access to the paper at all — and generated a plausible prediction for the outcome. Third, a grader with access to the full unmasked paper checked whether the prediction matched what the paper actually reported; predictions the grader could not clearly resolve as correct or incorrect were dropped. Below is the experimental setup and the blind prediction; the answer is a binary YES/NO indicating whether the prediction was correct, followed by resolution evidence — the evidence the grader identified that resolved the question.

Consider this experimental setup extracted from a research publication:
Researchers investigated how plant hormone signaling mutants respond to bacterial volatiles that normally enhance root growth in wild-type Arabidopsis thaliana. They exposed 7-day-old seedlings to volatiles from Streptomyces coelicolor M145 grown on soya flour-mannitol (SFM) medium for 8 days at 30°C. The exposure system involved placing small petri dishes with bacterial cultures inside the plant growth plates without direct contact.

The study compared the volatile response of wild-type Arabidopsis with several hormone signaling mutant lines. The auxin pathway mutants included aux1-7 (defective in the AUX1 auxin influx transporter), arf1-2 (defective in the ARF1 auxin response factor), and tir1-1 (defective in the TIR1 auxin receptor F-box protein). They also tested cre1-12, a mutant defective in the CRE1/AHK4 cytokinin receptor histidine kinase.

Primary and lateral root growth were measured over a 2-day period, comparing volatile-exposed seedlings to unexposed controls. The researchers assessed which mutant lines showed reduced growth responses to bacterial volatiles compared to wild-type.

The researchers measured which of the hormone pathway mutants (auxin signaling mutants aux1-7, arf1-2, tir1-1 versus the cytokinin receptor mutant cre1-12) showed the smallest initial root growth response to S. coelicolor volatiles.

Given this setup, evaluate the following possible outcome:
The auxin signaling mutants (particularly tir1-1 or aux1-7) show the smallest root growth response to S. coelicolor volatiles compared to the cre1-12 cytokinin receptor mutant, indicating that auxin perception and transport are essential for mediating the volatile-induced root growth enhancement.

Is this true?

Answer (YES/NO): NO